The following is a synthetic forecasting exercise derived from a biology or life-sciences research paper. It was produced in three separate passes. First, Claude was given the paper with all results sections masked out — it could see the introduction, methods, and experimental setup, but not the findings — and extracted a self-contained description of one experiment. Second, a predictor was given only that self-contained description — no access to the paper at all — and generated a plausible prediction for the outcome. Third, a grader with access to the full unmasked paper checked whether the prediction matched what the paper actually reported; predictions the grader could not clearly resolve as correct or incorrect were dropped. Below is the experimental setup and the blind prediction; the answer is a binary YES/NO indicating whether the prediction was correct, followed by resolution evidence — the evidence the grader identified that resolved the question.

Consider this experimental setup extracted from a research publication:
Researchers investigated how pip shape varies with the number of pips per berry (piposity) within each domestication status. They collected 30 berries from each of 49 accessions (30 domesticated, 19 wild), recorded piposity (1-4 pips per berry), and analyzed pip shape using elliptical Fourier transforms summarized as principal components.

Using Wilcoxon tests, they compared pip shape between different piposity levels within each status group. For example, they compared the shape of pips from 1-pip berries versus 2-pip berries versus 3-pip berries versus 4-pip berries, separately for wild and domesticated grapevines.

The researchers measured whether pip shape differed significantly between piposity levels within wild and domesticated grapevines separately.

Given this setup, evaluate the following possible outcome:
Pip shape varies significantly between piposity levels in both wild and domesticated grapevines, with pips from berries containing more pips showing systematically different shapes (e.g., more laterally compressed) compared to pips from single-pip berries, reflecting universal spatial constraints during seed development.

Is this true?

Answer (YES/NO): NO